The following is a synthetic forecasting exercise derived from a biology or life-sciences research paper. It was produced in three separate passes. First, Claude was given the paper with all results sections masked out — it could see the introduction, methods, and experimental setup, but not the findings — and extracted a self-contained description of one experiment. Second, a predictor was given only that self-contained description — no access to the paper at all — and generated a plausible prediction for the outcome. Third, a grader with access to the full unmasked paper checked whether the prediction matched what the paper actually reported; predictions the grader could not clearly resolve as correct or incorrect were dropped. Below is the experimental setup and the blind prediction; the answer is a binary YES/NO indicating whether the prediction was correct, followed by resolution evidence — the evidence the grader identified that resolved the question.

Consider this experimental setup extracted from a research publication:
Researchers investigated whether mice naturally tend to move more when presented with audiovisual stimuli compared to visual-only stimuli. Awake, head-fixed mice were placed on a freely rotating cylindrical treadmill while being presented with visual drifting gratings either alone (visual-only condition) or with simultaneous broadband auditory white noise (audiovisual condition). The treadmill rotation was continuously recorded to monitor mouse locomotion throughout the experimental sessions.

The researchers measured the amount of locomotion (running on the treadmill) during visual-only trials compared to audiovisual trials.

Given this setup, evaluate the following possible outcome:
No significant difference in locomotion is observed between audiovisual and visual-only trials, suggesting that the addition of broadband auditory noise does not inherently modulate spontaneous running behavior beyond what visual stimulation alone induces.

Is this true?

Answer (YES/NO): NO